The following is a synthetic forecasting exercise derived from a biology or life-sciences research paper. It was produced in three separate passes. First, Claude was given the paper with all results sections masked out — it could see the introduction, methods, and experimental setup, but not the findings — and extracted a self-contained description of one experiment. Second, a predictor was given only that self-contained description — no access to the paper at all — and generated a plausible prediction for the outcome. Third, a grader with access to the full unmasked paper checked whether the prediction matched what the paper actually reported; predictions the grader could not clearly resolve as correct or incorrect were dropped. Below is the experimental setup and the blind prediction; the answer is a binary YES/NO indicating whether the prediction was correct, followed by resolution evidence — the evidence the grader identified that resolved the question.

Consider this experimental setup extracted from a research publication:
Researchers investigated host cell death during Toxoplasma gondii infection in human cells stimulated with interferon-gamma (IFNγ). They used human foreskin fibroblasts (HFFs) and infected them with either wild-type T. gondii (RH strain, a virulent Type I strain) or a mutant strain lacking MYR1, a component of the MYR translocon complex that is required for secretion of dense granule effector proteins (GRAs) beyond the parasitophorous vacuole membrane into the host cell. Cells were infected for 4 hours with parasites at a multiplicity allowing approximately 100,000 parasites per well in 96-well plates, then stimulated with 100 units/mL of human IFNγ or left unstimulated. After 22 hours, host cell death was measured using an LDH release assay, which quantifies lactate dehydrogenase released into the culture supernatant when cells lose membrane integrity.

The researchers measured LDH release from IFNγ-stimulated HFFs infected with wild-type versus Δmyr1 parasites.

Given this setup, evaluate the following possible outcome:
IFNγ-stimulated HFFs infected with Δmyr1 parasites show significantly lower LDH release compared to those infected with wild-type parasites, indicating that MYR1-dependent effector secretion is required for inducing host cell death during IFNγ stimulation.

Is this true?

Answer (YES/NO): NO